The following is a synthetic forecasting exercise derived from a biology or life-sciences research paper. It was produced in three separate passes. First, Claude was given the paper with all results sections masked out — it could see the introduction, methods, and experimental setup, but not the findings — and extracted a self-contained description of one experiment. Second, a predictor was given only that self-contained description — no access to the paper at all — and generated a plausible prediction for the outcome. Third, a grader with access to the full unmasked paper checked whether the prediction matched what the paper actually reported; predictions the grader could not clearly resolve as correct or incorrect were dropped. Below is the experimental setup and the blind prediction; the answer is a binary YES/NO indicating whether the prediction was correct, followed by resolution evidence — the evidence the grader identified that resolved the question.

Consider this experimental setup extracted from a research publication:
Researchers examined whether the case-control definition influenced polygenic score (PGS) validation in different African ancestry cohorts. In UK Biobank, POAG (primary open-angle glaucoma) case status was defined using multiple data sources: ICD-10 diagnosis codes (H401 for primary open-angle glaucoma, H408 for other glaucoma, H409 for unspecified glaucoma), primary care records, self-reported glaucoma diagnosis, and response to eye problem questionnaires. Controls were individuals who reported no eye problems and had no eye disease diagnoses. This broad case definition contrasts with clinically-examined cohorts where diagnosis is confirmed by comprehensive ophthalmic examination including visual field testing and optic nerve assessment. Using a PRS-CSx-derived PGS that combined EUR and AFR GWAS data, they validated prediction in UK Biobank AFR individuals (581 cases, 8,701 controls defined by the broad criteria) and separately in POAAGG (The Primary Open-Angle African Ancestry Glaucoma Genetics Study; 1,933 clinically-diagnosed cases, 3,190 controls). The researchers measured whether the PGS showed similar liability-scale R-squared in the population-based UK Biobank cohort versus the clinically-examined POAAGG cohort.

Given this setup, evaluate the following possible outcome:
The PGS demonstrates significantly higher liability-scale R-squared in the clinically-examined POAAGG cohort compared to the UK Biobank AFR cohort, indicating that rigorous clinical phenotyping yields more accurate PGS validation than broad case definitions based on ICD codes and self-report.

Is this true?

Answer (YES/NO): NO